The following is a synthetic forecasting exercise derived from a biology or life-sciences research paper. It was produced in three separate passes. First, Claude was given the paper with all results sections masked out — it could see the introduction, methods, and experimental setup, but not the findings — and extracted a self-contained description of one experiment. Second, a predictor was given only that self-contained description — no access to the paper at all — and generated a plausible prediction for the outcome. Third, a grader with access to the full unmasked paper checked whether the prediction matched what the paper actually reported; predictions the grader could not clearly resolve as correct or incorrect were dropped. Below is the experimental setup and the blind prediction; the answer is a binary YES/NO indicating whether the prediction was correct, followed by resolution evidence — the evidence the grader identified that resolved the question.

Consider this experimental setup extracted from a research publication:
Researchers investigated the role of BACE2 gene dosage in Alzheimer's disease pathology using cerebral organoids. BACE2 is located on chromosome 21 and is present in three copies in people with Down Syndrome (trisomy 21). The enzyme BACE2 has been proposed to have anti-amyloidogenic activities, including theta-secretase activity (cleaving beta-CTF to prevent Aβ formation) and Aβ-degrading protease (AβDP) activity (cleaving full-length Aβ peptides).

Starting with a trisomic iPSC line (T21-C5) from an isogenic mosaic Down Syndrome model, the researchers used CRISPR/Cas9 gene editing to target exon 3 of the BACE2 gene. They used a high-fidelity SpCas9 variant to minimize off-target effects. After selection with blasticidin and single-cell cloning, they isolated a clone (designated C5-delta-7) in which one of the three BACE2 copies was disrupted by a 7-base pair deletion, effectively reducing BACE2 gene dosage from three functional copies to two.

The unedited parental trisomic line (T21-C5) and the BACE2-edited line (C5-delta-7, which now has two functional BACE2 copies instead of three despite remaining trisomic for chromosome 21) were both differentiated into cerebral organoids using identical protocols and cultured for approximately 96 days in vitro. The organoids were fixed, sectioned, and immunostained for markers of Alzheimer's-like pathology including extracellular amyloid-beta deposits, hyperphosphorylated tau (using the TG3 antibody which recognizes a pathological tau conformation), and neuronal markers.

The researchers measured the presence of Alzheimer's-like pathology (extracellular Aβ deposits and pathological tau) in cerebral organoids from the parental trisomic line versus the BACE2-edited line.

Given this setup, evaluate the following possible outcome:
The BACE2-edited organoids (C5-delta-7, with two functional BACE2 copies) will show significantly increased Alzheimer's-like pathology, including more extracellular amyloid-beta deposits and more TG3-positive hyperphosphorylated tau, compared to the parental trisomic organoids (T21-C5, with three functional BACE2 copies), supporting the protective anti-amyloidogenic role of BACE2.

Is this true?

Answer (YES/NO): YES